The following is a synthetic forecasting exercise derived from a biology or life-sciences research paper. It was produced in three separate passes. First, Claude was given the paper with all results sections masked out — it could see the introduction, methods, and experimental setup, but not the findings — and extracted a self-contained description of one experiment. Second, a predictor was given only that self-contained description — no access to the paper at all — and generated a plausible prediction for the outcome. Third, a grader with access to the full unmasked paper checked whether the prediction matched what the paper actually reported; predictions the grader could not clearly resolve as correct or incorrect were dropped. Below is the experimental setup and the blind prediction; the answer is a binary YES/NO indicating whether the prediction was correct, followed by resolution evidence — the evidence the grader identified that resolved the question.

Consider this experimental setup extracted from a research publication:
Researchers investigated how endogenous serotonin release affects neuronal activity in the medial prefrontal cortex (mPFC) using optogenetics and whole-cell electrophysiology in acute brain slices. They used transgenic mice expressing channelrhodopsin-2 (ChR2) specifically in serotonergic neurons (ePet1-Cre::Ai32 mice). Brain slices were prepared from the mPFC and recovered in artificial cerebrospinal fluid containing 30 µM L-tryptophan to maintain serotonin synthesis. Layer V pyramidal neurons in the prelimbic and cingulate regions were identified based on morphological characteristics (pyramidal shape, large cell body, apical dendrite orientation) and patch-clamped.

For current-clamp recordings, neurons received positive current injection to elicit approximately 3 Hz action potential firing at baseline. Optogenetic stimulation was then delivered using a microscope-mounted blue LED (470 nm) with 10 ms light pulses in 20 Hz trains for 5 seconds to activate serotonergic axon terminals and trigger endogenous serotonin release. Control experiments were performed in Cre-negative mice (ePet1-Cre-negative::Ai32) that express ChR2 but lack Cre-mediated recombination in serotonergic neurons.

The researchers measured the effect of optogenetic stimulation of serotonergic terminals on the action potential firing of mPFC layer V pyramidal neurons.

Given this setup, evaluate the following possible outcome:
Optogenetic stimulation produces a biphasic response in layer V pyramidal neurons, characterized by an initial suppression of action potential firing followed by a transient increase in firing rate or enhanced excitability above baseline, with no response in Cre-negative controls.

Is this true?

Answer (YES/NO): NO